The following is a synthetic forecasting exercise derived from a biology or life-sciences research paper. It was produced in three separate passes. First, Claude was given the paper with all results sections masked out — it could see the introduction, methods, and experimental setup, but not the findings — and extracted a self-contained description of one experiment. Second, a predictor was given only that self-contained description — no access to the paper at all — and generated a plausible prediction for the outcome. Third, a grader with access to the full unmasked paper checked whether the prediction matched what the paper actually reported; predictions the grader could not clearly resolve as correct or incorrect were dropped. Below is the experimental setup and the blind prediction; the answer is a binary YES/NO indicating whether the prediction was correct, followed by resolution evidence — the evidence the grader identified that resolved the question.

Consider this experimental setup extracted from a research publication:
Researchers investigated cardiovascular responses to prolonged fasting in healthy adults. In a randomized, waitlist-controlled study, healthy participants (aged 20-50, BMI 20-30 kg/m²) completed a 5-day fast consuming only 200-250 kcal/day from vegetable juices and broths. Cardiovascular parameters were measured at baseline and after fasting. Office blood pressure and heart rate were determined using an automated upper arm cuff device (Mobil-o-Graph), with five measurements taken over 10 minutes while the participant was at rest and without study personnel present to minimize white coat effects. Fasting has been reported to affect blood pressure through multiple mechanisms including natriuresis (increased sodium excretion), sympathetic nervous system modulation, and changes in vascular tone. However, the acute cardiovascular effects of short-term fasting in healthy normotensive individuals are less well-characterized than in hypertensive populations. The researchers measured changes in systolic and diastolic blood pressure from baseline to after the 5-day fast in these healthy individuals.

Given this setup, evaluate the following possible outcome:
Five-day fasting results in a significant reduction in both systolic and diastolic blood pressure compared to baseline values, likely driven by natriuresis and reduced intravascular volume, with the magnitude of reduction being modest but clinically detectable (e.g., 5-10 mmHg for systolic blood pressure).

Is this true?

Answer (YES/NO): NO